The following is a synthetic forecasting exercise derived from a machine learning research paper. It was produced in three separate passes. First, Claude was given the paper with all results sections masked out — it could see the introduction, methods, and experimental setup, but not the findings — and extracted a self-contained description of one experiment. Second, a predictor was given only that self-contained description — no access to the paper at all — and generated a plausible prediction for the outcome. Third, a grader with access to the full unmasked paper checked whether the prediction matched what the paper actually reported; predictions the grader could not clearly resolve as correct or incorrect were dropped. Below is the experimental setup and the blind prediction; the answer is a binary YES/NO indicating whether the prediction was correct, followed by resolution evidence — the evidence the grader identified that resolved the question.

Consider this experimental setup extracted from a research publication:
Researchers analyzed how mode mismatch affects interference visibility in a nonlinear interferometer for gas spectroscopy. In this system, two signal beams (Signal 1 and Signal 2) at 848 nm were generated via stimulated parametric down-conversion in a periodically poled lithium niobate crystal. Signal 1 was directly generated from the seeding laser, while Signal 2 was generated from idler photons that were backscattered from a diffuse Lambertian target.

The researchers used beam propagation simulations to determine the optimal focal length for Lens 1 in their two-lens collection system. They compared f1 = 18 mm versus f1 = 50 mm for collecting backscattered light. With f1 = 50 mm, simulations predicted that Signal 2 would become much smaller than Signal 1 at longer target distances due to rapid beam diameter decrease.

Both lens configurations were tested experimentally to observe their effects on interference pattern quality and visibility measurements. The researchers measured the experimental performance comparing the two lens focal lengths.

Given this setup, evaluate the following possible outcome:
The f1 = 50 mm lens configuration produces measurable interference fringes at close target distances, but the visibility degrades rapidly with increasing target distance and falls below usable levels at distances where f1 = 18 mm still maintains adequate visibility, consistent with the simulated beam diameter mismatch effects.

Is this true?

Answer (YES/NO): YES